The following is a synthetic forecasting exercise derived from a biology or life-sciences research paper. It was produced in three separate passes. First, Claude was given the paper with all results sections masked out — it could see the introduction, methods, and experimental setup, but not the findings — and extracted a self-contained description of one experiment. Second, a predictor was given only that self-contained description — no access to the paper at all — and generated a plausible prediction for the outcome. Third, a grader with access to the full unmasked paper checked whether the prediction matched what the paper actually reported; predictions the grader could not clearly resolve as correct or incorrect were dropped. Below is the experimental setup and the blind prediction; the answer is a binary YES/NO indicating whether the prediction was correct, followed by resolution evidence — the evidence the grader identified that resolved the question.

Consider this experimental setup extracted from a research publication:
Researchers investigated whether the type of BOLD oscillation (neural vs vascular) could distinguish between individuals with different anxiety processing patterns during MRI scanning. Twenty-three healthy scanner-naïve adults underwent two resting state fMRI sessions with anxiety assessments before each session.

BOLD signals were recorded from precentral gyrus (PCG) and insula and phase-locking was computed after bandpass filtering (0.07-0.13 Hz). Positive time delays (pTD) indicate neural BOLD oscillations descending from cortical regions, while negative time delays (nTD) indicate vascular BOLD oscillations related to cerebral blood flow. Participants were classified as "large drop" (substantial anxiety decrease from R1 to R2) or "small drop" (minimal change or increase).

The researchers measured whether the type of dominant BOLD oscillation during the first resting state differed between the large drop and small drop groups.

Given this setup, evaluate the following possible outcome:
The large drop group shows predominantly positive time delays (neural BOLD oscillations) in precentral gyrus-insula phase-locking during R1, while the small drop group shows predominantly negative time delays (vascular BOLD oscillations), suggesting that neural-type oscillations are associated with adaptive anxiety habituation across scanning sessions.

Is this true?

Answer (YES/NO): NO